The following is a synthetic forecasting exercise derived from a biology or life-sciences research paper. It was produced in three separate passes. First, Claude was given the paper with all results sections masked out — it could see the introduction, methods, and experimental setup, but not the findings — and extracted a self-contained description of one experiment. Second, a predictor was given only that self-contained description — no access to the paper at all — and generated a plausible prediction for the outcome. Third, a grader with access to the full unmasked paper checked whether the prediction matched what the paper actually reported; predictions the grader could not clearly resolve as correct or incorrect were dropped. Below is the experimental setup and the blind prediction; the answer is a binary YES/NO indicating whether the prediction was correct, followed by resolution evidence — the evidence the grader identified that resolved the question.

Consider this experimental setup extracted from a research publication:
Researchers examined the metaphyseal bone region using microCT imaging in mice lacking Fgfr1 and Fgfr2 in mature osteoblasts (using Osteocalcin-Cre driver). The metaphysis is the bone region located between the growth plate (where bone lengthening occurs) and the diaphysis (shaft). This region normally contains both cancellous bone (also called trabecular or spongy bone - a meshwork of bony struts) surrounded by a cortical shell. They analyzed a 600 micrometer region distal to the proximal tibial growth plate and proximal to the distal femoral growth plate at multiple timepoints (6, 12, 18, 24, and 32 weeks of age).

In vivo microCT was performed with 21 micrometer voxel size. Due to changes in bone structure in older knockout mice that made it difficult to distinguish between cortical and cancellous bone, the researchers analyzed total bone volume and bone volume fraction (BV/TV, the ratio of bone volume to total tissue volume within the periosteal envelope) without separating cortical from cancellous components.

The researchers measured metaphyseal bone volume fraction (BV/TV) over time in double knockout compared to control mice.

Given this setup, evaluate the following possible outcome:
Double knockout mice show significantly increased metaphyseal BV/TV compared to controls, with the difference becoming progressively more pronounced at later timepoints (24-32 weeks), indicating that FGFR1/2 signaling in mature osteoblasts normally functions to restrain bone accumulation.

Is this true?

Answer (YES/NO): NO